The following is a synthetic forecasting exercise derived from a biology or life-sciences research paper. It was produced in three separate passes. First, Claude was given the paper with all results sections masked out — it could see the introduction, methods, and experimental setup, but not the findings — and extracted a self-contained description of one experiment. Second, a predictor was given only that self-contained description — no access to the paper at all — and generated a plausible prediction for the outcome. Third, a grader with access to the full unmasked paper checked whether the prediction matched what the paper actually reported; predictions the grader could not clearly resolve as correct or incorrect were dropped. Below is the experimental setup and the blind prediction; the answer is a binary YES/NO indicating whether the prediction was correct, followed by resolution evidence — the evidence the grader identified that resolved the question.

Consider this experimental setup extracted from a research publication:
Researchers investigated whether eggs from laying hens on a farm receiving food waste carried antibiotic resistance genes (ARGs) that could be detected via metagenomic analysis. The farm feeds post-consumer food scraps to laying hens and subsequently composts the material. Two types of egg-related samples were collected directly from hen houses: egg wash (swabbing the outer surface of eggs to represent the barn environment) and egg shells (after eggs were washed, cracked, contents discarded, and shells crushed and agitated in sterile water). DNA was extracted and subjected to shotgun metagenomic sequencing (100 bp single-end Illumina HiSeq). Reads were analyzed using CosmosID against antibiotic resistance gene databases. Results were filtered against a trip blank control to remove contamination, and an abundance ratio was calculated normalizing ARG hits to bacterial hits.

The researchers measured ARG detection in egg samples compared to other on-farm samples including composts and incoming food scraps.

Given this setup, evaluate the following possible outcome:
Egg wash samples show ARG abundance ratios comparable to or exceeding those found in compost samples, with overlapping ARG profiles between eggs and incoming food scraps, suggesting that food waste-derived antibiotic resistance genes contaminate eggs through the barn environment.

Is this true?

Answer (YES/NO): NO